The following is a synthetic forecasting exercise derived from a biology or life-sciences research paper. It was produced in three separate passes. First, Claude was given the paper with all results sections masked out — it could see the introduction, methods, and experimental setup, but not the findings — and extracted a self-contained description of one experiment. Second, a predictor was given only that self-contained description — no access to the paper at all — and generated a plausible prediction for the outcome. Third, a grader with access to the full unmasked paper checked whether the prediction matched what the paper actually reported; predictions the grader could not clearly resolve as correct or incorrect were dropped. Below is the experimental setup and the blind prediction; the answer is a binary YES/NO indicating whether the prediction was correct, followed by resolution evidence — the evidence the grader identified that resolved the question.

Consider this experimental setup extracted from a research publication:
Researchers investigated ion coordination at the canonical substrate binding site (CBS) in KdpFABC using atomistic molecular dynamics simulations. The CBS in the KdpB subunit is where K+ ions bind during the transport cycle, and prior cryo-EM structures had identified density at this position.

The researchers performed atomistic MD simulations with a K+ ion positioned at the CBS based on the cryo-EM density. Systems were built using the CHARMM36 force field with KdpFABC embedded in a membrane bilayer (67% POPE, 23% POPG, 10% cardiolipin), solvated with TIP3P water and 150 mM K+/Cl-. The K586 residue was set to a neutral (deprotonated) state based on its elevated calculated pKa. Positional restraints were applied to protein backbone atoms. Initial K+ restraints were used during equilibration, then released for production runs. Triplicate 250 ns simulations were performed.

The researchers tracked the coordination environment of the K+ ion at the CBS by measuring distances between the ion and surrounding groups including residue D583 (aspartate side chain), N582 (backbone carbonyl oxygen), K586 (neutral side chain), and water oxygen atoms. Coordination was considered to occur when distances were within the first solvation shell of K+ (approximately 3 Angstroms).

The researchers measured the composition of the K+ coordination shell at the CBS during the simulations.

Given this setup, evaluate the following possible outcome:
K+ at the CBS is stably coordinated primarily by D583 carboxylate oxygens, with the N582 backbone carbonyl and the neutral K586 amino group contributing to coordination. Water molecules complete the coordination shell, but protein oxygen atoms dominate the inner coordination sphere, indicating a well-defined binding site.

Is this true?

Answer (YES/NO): NO